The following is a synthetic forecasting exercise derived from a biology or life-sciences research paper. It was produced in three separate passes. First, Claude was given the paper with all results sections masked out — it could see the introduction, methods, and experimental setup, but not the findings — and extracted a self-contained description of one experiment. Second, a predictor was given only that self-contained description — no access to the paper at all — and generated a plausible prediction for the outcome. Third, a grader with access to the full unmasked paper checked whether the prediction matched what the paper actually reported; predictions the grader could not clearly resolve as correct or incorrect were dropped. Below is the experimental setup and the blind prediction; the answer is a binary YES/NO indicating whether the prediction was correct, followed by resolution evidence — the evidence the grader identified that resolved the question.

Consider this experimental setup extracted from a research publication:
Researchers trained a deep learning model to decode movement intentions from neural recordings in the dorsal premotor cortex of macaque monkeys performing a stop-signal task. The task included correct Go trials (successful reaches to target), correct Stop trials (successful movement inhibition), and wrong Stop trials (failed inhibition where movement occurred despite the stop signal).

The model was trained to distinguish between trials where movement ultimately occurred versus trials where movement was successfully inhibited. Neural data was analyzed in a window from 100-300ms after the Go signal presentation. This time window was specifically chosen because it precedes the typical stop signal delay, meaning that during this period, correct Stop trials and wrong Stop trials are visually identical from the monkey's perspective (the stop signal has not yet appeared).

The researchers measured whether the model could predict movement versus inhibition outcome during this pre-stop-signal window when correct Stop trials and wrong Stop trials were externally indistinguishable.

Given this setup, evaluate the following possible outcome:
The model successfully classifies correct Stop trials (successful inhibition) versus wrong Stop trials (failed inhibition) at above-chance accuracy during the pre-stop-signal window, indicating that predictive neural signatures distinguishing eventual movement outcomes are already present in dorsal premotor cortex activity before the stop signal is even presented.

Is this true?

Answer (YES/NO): YES